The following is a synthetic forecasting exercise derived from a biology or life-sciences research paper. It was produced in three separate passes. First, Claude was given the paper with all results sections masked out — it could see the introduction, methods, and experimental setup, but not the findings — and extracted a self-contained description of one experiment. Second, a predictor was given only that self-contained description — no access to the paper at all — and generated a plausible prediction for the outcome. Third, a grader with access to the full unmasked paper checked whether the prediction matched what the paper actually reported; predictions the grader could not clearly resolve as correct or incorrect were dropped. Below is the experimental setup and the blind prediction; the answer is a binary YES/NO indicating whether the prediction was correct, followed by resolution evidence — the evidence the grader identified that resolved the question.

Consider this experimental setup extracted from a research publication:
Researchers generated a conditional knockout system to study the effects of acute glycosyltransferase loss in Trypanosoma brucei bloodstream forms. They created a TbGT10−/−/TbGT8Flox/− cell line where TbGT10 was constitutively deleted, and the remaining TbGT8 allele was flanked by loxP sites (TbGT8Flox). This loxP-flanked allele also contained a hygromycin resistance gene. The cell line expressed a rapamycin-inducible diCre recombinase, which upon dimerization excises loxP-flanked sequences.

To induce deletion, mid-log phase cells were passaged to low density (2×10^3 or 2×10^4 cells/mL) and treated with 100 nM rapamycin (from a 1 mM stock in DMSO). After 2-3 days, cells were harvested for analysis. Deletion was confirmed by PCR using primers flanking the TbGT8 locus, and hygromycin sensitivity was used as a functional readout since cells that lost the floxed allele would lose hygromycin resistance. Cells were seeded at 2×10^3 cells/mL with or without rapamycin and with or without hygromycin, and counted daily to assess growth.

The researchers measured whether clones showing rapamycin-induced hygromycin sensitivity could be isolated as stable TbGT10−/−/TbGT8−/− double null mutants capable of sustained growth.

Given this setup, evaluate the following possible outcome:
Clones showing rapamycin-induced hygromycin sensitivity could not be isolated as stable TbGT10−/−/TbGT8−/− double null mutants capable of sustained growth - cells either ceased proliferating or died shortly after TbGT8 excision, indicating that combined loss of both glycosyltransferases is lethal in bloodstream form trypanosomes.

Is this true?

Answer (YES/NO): NO